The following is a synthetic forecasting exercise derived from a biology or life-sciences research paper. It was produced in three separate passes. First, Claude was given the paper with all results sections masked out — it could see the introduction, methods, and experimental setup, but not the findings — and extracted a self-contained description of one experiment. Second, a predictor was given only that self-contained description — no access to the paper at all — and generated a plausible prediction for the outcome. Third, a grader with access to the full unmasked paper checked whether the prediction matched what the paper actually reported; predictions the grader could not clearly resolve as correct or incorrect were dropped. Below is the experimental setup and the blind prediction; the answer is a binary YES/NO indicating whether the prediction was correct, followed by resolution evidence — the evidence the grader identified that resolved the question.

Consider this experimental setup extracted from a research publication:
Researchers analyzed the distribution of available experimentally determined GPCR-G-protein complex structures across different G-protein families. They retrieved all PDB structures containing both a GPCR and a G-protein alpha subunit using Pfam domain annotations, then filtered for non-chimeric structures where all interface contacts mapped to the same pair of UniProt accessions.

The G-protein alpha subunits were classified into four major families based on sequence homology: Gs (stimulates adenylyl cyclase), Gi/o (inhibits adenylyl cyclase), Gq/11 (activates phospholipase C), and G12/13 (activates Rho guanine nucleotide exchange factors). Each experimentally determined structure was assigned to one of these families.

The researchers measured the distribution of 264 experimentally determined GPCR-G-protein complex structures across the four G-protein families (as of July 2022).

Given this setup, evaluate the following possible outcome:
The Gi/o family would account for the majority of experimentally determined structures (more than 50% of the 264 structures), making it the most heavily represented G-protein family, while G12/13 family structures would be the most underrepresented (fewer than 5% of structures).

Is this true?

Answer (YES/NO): YES